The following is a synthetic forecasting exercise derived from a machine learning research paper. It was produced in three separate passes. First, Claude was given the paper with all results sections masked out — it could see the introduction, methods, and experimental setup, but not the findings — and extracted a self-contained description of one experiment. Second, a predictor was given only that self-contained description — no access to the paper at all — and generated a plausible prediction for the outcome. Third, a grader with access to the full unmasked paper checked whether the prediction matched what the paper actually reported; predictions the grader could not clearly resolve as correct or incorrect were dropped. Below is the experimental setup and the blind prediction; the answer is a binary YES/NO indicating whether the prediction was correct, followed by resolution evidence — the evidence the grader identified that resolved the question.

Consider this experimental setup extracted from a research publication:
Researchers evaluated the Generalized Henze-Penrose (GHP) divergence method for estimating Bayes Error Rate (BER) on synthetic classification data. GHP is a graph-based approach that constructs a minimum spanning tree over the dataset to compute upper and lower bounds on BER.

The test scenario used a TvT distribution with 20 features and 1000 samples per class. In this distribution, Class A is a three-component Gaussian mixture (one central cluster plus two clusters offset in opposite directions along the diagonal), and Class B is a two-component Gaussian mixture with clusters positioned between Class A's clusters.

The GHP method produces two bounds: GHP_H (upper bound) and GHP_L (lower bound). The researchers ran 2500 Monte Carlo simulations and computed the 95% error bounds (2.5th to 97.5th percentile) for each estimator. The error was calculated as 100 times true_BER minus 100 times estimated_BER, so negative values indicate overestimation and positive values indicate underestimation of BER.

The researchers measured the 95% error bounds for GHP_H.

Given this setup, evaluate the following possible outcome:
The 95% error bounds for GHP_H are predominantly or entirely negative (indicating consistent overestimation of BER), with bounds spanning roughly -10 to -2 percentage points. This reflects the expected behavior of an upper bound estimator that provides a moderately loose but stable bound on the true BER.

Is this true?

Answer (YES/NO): NO